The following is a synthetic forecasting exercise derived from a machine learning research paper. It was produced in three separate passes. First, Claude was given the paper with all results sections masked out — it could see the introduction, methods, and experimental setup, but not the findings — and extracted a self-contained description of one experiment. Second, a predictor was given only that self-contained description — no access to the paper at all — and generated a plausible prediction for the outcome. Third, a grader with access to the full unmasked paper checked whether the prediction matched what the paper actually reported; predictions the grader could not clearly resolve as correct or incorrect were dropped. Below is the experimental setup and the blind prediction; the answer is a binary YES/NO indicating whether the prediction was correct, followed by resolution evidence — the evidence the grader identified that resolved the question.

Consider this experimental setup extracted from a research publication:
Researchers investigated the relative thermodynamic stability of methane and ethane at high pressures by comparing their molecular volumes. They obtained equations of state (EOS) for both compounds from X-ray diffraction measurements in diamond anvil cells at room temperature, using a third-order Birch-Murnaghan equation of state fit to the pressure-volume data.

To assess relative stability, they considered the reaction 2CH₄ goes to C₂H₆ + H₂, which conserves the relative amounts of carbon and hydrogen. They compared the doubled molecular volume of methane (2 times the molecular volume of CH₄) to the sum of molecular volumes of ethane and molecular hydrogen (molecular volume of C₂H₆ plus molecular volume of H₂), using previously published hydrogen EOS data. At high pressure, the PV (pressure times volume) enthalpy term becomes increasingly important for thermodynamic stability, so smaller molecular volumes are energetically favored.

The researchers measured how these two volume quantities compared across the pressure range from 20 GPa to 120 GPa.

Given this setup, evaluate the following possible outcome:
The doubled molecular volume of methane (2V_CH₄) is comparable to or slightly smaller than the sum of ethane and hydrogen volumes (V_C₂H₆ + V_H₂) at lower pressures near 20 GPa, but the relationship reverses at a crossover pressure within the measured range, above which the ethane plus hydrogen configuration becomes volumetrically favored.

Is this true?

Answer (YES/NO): NO